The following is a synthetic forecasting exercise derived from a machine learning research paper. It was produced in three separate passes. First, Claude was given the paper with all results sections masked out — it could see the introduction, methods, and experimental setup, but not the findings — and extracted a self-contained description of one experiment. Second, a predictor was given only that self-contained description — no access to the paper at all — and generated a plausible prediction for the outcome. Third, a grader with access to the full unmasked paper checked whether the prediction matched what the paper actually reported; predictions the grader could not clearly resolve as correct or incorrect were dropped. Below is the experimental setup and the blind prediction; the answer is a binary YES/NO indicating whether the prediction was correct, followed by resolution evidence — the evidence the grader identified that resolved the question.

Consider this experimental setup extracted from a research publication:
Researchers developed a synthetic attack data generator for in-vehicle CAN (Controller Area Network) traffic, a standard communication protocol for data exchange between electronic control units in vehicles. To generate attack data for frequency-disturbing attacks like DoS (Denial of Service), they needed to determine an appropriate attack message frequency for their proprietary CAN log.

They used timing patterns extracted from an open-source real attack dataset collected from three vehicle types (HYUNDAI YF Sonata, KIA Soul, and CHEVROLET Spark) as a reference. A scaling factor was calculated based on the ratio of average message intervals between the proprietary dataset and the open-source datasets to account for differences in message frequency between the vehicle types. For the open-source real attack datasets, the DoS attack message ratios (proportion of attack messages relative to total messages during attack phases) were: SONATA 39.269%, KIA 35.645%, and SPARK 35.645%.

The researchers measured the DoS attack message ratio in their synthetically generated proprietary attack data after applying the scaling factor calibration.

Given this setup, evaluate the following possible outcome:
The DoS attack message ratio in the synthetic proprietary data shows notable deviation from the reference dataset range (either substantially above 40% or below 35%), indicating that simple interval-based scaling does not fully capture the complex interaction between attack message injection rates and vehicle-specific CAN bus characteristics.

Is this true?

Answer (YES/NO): NO